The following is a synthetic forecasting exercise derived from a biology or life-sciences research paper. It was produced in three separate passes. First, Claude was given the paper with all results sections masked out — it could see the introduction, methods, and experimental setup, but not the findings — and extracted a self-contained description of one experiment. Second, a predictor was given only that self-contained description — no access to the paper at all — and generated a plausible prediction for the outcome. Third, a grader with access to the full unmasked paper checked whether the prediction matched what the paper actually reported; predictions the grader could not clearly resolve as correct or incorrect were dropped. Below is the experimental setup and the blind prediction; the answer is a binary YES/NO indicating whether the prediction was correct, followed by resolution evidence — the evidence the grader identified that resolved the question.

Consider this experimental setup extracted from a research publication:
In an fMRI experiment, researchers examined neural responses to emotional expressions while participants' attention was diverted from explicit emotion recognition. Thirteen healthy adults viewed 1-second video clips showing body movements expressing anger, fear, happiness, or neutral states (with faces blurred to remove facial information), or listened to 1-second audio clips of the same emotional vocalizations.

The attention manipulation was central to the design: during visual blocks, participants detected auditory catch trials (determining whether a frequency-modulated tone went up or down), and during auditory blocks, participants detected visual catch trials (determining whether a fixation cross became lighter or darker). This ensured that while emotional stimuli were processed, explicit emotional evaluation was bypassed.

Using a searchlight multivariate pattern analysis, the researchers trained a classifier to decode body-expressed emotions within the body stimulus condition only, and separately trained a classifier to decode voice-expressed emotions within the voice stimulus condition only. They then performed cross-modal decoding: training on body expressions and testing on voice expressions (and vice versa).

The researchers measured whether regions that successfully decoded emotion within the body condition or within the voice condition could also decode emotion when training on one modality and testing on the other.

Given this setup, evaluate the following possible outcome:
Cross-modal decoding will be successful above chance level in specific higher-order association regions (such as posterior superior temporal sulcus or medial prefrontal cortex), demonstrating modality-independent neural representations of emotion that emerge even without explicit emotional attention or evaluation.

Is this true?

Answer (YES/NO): NO